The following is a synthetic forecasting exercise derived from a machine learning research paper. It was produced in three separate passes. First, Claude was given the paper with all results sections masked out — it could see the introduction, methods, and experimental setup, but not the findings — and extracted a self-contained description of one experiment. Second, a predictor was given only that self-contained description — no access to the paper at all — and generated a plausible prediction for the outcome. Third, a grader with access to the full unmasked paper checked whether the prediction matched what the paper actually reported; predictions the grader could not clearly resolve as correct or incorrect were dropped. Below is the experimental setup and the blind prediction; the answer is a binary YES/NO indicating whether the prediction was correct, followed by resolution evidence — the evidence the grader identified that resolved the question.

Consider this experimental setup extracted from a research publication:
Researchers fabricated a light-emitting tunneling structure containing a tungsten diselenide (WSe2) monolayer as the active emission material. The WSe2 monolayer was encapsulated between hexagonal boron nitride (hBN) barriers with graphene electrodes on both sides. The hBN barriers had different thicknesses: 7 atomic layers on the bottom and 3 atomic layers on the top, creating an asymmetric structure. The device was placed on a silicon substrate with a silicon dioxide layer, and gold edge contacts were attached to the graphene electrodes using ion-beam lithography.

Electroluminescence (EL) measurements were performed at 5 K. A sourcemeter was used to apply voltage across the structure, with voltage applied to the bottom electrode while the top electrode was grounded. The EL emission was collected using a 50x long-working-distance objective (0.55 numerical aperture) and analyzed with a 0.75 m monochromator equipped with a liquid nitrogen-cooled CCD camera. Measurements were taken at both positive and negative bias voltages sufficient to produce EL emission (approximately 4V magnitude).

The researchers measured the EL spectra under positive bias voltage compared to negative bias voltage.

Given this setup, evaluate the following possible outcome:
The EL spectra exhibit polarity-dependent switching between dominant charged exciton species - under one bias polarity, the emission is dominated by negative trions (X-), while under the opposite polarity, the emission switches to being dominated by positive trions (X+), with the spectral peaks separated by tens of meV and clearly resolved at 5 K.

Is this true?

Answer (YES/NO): NO